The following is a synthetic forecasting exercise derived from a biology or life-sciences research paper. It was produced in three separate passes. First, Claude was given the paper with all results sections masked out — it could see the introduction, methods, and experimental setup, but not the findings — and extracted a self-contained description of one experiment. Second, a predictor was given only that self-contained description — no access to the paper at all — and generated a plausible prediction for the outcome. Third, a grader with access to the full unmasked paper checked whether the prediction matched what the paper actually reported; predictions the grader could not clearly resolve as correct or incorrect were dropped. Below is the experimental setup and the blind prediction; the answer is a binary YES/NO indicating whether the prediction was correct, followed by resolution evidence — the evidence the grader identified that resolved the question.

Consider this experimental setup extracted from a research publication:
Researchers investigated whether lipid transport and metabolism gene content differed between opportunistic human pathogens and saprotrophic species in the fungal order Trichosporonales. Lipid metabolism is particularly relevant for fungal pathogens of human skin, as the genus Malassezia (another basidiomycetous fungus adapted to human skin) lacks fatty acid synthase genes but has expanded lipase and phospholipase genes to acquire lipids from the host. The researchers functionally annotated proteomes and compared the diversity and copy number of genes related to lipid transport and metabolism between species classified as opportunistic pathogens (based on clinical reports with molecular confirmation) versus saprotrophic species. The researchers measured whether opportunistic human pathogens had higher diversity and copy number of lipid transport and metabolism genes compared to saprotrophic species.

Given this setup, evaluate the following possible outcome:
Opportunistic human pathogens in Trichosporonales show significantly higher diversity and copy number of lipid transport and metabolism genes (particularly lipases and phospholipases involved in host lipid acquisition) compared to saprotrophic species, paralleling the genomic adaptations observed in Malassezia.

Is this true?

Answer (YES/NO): NO